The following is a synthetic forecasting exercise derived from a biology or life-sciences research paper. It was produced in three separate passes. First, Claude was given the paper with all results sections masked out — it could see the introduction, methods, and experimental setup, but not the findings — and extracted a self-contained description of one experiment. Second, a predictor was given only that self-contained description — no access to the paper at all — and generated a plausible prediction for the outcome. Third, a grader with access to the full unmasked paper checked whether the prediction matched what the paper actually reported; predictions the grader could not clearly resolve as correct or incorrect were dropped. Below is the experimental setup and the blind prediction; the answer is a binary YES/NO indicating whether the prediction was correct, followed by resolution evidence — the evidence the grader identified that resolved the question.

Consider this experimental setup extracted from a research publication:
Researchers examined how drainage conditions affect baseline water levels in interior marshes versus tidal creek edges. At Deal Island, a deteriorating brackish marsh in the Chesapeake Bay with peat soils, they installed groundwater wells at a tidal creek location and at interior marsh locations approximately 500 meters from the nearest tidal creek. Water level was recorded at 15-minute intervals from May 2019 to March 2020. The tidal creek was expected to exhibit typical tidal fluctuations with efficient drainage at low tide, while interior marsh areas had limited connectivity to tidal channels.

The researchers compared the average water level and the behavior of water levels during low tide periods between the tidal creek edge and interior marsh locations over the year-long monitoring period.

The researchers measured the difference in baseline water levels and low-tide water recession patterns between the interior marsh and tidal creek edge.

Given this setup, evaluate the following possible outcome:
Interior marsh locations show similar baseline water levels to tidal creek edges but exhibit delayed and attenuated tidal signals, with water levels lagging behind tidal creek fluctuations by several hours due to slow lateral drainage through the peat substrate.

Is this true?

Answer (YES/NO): NO